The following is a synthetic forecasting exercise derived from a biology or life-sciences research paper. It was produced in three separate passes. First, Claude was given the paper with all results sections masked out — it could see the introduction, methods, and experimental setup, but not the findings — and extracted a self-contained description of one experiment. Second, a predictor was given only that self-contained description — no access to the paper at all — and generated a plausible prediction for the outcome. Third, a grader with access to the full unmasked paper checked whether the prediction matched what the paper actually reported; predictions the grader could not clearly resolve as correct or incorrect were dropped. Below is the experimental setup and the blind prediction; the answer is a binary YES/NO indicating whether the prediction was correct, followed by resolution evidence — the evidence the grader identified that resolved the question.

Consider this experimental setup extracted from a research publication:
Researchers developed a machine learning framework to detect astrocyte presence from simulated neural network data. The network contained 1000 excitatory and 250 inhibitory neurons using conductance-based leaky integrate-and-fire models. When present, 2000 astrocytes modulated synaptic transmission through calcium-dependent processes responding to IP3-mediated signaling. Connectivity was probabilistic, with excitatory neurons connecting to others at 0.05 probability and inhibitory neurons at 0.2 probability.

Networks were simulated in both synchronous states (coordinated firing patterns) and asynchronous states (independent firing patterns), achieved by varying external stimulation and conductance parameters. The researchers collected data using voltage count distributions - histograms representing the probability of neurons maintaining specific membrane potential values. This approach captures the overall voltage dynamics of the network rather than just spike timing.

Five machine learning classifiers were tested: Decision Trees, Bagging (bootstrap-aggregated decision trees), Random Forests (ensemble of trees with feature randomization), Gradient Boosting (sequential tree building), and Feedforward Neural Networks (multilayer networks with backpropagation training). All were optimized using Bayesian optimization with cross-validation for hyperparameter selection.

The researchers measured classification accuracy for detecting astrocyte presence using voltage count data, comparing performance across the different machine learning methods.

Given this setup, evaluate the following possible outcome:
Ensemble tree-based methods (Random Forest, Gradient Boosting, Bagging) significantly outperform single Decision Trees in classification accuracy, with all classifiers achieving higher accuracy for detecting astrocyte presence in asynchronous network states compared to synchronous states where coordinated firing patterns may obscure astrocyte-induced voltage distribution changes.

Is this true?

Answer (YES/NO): NO